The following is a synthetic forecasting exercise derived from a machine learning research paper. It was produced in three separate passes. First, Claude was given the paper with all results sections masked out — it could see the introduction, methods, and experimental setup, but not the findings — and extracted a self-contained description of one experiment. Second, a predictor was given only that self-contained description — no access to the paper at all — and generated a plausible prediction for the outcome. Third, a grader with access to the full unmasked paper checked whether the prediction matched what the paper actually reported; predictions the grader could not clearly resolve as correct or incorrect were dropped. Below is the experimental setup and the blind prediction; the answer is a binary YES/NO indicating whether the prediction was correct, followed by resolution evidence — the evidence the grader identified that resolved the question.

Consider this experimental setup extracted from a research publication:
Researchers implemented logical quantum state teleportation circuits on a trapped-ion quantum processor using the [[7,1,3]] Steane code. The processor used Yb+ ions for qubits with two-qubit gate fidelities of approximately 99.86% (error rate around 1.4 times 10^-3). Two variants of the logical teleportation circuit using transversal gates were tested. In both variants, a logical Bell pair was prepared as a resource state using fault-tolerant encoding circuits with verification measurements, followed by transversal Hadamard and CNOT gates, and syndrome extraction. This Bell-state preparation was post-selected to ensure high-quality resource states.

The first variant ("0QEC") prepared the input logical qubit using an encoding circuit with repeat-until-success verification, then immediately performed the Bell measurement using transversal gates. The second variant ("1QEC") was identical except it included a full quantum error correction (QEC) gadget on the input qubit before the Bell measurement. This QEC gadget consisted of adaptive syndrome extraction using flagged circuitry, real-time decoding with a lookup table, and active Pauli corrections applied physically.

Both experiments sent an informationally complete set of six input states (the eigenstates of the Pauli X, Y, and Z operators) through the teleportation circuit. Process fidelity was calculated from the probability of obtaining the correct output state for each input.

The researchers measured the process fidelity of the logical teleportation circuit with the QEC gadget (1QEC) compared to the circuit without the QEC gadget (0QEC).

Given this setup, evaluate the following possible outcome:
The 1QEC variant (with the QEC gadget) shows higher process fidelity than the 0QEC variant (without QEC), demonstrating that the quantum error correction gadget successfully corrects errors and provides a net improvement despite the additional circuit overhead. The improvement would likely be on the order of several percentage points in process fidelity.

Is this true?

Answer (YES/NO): NO